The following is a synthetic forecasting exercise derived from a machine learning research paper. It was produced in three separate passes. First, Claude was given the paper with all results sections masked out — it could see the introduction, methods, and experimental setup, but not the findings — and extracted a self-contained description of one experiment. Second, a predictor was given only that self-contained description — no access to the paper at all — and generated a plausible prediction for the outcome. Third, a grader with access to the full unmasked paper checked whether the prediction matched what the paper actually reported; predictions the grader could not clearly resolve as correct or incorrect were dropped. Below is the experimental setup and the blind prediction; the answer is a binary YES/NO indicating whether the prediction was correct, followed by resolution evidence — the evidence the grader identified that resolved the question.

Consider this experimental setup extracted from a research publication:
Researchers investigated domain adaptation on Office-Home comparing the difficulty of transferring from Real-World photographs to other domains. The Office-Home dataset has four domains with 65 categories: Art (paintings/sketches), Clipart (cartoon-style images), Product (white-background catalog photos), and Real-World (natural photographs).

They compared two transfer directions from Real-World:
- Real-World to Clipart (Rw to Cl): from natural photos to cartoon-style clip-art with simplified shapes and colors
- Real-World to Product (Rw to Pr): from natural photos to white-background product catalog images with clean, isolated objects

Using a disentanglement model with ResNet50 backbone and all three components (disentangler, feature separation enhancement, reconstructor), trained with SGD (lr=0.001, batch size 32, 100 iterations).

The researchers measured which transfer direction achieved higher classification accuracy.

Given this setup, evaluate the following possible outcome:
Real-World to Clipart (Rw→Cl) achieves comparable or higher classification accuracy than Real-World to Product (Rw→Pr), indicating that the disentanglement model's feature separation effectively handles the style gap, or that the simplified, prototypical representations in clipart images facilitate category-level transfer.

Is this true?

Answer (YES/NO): NO